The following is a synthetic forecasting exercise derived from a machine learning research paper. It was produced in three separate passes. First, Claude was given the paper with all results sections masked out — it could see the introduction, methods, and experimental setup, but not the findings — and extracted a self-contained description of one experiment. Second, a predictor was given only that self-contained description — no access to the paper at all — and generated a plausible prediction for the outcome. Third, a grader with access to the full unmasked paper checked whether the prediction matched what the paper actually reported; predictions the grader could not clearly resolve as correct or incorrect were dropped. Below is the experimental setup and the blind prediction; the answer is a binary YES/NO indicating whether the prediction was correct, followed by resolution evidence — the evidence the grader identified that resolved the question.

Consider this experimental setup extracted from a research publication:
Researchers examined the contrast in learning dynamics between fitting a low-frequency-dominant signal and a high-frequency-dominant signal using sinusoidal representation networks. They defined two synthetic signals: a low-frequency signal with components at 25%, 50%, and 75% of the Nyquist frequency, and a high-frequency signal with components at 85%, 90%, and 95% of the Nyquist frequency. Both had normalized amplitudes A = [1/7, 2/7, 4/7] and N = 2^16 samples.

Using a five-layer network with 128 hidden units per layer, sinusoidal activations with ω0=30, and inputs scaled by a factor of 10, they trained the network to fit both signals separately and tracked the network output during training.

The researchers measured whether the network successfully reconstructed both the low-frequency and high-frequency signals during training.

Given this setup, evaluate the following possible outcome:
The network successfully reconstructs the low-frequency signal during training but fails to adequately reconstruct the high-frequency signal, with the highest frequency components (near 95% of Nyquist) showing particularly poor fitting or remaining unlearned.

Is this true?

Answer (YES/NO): YES